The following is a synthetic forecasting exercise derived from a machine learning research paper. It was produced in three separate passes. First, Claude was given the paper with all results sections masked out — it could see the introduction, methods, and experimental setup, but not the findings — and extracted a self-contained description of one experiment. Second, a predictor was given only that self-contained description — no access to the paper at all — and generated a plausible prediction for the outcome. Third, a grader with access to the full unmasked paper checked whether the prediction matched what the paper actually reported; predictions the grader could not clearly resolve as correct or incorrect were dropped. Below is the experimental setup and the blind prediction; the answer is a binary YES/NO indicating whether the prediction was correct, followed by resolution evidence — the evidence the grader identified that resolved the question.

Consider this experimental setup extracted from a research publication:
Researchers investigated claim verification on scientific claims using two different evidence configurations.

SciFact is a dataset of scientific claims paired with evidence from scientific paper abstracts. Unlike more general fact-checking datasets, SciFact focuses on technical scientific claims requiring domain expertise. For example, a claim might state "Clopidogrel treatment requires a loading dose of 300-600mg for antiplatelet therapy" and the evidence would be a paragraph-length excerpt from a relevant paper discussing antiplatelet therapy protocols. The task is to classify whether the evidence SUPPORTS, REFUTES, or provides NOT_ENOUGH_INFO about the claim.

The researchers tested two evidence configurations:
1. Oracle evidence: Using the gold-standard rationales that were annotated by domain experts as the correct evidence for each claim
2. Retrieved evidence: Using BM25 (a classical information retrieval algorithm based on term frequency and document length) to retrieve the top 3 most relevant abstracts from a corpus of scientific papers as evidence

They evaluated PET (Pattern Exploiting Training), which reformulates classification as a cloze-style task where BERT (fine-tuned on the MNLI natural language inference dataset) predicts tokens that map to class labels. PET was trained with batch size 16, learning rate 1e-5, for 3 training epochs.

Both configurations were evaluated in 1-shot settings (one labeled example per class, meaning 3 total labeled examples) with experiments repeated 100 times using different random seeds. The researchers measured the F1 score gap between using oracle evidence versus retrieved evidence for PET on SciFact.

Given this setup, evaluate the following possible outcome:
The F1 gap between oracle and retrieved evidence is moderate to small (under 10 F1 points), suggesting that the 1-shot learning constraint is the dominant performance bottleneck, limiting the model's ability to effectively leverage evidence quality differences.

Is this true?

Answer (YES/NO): YES